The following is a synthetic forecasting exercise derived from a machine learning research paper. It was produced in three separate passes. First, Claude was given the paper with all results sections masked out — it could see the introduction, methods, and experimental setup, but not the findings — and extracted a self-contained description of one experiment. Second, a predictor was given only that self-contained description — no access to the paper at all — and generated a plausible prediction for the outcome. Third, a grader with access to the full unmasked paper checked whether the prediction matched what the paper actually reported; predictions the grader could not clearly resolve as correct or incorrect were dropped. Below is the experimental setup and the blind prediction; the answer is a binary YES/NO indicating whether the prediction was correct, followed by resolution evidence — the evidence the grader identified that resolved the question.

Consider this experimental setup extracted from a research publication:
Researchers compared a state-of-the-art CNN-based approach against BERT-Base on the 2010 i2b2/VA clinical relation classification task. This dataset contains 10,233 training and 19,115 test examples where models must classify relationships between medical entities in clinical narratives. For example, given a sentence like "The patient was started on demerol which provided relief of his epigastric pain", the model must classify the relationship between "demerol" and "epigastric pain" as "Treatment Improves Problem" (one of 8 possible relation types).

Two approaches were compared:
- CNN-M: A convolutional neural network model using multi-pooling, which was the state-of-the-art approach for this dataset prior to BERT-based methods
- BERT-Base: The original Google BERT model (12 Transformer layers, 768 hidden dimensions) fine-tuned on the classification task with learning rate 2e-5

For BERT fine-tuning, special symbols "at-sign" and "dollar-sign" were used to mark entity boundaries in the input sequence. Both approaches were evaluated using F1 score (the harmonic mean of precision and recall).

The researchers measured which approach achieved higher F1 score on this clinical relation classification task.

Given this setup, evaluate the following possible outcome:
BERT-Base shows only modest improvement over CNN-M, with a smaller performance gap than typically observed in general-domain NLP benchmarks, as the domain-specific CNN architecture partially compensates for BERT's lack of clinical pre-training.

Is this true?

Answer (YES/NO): NO